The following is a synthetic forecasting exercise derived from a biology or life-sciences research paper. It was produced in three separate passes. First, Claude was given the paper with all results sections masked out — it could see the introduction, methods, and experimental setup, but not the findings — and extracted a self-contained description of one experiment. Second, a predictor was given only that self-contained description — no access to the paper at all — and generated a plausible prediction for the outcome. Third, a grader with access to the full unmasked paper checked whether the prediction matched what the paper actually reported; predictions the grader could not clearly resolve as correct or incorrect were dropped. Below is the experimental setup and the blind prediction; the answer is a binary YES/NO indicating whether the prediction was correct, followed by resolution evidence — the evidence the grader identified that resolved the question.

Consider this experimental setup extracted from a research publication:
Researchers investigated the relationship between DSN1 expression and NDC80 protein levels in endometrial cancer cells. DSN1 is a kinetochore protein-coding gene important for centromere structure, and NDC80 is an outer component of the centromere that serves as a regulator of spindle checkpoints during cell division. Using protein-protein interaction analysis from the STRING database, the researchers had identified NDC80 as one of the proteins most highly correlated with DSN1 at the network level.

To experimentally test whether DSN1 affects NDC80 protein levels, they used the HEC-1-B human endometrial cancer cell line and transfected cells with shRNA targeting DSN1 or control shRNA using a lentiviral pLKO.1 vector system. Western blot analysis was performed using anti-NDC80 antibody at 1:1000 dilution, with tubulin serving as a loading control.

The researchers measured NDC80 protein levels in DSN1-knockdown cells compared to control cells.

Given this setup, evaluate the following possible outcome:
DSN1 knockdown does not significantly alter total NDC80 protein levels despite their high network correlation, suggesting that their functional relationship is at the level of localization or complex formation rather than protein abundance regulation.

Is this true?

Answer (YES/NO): NO